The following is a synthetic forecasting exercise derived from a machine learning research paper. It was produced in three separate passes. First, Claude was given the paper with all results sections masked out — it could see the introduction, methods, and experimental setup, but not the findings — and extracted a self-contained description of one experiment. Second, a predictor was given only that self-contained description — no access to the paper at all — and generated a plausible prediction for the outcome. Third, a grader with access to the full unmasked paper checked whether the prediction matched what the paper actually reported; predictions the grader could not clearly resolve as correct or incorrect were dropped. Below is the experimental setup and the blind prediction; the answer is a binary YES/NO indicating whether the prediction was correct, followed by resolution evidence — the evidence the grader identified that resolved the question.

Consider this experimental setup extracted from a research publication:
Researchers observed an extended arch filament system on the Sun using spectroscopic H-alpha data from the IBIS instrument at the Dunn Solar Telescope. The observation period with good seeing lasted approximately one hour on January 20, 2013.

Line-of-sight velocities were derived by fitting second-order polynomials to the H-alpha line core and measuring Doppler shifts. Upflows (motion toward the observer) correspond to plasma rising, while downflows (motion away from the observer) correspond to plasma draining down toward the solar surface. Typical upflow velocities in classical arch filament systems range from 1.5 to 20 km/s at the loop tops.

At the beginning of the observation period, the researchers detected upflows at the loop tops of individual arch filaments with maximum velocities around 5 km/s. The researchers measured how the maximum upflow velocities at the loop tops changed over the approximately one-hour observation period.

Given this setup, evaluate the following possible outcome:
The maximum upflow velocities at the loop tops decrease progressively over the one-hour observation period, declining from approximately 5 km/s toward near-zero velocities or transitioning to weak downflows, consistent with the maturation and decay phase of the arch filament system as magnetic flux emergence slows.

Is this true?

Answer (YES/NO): NO